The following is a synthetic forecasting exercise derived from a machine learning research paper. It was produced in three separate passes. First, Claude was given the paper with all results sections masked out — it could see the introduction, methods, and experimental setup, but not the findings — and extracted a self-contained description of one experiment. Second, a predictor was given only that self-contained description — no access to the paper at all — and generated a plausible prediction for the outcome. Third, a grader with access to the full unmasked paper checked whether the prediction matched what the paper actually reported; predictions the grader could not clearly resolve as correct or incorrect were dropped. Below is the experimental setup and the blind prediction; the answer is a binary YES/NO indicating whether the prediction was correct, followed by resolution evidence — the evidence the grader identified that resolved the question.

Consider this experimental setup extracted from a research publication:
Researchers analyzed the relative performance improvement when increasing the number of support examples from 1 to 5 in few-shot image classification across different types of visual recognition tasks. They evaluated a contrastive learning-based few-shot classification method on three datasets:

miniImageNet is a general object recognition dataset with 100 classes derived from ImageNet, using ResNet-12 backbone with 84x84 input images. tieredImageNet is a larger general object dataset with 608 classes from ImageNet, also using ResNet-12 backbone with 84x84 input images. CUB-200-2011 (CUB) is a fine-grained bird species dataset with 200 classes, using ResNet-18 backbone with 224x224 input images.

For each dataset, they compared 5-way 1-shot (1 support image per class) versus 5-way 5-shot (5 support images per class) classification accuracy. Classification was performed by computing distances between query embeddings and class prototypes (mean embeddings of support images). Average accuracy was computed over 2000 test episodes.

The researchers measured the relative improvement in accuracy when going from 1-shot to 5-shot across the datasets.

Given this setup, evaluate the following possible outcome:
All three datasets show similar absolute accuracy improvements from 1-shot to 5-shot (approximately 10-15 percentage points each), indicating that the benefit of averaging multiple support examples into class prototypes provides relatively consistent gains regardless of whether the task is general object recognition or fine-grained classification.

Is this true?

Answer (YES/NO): NO